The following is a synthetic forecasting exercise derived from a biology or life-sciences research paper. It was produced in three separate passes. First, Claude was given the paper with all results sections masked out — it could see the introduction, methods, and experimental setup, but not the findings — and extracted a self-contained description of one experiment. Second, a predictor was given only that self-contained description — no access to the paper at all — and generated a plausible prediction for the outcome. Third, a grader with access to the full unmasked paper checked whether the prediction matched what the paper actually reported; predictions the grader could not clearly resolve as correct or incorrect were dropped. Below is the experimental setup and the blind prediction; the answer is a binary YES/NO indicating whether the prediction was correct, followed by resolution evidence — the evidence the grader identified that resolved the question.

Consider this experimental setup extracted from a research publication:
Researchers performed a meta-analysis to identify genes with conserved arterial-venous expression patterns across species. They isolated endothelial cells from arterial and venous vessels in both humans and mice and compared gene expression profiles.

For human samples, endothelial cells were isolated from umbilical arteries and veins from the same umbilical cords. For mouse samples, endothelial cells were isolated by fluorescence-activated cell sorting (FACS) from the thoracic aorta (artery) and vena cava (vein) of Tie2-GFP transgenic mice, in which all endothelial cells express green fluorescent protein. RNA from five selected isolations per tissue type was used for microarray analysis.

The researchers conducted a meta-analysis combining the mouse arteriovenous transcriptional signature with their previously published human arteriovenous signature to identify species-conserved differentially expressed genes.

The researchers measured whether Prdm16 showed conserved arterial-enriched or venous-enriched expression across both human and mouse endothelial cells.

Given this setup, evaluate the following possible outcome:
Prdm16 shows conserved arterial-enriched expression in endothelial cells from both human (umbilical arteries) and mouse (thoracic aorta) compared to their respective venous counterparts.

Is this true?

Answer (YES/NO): YES